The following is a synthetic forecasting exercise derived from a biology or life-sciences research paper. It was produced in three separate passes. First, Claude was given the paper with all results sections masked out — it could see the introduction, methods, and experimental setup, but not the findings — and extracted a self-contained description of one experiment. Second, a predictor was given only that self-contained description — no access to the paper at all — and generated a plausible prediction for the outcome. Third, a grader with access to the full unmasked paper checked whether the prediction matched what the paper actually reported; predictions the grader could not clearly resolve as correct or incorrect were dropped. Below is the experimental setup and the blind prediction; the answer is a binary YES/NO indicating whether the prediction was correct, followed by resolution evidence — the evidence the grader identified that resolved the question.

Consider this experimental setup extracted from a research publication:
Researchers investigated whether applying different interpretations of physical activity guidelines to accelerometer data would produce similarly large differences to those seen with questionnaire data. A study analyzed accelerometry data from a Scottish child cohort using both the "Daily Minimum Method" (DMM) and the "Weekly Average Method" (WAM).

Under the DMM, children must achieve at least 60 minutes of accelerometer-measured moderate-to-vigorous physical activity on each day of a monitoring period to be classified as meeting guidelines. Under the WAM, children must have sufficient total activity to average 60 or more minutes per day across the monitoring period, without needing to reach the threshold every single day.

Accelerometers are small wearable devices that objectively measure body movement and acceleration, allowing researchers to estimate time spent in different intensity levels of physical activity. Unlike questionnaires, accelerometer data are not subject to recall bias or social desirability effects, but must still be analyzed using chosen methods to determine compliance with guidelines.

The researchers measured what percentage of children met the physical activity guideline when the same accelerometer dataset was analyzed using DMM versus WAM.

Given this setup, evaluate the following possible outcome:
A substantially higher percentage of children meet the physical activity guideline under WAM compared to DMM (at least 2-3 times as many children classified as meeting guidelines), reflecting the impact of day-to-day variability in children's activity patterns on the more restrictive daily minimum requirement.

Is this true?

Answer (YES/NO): YES